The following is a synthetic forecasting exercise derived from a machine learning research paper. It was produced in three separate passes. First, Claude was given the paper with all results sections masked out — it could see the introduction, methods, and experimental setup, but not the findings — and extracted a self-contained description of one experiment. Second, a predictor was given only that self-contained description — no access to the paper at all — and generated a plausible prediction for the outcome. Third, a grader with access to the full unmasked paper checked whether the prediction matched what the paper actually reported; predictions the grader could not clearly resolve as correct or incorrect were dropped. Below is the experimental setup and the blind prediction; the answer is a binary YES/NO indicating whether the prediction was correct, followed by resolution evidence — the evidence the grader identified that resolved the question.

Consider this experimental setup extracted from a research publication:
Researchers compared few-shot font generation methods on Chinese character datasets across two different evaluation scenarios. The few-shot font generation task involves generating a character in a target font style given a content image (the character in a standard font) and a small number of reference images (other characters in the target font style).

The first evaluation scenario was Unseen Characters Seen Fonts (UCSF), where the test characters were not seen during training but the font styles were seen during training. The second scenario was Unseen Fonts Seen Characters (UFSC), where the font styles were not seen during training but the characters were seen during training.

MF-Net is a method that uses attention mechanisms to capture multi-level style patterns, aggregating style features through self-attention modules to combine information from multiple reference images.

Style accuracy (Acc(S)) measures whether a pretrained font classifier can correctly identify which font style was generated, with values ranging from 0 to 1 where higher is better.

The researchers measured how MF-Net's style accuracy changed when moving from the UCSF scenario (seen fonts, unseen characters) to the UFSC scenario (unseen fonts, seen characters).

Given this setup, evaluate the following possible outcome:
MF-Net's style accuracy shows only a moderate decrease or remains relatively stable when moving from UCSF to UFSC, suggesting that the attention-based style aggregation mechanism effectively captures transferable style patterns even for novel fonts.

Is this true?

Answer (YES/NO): NO